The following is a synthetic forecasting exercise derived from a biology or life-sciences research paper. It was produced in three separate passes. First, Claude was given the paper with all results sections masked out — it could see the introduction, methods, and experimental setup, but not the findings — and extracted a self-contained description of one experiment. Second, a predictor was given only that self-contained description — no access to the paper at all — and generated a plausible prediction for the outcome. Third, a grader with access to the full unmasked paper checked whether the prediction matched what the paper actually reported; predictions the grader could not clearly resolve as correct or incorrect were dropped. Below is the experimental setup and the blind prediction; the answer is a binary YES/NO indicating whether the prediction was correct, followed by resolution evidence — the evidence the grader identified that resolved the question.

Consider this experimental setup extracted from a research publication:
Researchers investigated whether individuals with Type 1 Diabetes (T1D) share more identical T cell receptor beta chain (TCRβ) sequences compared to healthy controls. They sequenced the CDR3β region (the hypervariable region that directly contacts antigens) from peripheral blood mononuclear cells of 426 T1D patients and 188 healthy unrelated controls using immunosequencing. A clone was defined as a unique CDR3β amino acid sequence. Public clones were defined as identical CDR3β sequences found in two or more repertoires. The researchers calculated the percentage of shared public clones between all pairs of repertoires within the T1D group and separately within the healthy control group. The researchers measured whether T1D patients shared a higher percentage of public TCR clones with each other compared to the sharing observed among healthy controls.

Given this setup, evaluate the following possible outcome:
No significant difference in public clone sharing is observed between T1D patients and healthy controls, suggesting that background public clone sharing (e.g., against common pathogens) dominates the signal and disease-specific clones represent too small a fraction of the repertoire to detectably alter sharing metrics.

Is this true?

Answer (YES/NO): YES